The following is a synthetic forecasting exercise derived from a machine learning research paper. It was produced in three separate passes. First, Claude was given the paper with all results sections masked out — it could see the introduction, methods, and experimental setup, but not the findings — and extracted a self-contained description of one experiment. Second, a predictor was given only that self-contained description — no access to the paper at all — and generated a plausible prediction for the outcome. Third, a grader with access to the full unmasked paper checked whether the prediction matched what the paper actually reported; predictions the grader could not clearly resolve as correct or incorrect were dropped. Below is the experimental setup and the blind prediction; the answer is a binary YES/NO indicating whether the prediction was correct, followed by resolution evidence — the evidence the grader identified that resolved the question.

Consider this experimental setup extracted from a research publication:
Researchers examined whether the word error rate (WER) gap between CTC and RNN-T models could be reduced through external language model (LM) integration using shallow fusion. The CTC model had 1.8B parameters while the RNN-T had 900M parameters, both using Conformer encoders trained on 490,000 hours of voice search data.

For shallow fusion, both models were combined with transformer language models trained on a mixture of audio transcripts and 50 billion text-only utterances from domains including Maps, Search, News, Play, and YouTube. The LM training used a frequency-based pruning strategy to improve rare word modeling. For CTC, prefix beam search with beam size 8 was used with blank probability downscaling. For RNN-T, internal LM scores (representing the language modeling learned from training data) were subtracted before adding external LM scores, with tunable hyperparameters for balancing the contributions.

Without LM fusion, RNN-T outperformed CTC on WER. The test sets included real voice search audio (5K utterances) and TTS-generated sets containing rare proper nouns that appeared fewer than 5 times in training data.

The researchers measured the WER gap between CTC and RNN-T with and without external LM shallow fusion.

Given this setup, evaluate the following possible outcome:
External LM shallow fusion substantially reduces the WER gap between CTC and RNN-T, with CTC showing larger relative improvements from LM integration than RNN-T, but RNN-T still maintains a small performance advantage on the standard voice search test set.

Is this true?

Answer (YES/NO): YES